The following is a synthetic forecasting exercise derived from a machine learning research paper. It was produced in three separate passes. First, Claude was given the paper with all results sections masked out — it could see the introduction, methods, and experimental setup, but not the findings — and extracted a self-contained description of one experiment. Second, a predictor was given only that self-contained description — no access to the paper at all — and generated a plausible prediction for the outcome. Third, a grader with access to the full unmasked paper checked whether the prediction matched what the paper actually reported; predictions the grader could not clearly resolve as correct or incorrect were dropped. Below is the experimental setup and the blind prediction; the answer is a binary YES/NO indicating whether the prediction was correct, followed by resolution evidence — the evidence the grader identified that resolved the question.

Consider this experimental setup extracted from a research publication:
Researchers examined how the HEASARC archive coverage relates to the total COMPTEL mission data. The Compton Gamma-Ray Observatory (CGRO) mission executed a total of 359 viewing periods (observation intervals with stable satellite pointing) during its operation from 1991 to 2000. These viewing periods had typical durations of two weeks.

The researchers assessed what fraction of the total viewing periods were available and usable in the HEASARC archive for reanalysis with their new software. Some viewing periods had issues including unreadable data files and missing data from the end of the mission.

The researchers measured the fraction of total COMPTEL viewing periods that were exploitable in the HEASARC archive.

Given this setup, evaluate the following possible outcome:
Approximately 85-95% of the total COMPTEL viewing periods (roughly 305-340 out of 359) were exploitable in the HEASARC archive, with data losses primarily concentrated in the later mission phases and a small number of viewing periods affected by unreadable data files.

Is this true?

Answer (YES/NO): NO